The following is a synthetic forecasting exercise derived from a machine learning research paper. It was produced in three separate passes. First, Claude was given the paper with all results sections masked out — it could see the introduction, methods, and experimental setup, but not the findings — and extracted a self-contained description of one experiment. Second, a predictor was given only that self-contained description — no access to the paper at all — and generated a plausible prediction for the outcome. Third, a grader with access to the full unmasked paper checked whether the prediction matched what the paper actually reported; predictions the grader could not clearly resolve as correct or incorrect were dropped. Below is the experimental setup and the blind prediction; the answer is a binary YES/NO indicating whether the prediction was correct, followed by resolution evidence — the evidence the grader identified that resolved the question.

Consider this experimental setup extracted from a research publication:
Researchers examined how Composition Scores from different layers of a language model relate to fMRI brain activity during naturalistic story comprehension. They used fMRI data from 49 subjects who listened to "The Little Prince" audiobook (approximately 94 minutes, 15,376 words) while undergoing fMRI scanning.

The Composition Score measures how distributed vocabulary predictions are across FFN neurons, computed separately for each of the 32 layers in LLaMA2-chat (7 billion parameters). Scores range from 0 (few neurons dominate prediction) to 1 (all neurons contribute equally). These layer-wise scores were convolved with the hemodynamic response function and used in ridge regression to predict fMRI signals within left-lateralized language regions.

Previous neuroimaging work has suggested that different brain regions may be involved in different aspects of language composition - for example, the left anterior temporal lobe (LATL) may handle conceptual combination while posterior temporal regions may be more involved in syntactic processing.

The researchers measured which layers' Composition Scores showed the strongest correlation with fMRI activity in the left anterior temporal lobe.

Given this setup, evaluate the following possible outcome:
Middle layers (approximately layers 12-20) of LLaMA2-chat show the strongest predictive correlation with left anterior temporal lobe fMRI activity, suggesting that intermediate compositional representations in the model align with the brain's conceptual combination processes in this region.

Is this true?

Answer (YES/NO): NO